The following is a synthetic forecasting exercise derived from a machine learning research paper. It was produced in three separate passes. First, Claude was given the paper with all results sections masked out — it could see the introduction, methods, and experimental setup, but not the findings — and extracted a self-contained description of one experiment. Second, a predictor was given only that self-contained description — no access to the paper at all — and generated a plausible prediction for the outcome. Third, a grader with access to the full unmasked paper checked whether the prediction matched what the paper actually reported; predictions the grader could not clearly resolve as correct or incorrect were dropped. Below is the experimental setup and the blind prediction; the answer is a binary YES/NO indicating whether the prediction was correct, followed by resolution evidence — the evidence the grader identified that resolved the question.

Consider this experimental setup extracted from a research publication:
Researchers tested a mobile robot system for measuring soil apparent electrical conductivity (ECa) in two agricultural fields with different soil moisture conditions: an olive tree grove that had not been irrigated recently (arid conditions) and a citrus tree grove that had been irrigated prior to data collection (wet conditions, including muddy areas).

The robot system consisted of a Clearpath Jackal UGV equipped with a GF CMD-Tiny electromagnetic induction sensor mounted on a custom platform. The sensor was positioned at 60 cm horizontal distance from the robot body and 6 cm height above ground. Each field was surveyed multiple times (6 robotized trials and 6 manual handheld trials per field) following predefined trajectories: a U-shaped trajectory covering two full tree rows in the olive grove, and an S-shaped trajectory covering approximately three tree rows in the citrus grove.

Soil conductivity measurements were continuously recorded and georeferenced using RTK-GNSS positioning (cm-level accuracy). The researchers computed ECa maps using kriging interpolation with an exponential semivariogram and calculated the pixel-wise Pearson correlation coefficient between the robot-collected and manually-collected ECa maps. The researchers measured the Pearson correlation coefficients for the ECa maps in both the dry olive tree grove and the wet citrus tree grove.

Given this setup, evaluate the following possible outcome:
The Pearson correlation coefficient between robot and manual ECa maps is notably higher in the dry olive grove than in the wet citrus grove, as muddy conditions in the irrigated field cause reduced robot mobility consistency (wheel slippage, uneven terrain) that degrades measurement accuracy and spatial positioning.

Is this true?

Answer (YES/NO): NO